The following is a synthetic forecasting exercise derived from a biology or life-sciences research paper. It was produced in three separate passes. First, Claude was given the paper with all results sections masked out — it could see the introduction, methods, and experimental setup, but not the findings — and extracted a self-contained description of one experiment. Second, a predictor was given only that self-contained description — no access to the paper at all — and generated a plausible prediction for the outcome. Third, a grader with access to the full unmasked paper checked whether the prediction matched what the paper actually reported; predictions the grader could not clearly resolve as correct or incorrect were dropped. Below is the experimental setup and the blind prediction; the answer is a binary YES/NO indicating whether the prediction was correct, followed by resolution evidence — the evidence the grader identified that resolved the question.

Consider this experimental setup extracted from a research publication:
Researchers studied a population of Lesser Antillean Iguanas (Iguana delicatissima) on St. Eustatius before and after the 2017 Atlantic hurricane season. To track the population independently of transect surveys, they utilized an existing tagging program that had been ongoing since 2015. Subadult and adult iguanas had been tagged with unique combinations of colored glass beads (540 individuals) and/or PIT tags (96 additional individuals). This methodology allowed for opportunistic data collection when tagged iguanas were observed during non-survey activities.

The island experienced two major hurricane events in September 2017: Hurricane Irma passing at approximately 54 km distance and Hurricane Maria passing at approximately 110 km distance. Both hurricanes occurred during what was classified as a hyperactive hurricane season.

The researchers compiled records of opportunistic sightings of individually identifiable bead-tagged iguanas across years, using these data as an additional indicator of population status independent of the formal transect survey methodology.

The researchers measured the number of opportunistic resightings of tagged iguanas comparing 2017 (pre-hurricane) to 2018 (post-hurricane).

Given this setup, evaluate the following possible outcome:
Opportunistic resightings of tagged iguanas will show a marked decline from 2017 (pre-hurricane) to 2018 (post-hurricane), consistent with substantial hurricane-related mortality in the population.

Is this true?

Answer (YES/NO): YES